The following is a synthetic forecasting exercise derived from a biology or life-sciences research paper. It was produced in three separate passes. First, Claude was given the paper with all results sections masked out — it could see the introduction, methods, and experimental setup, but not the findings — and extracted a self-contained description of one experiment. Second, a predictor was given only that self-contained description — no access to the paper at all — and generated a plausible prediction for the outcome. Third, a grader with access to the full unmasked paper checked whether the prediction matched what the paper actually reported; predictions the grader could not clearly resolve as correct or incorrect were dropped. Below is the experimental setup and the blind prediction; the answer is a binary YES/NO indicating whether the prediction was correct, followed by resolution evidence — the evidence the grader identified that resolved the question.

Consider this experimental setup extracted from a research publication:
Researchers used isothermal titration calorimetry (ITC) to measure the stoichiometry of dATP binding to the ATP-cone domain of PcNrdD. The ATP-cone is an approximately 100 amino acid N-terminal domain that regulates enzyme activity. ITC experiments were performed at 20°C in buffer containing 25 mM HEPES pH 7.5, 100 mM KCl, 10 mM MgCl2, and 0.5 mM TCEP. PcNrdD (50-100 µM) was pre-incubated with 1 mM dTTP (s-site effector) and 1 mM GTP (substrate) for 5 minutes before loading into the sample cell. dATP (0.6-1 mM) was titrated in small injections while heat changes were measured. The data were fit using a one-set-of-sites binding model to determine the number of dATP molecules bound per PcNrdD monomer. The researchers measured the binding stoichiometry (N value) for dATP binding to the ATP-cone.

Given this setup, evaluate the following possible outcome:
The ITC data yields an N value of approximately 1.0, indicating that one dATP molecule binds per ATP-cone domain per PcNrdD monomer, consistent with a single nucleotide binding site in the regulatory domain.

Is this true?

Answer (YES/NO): NO